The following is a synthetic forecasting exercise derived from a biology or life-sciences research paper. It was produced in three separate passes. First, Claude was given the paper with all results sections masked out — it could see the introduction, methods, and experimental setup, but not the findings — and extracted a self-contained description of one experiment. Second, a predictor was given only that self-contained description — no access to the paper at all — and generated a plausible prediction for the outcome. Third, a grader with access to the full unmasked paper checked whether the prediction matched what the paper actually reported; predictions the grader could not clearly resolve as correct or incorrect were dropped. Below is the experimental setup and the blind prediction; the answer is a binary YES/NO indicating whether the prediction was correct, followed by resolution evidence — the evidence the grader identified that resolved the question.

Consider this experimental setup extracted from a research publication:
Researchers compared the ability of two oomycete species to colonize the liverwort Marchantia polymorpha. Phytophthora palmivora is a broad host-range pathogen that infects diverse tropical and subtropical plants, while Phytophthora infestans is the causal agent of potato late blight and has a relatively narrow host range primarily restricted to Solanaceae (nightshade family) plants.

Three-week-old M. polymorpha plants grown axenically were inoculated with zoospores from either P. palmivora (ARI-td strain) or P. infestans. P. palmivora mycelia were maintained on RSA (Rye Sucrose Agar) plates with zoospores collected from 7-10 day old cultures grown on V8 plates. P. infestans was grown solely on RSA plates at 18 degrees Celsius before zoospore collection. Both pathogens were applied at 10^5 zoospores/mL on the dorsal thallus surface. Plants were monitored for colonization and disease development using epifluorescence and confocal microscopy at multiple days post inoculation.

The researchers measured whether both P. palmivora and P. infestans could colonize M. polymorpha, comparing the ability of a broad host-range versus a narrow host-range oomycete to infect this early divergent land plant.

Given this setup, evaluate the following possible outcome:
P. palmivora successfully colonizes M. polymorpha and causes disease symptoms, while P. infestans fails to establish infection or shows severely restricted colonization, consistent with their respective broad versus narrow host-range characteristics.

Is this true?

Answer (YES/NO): YES